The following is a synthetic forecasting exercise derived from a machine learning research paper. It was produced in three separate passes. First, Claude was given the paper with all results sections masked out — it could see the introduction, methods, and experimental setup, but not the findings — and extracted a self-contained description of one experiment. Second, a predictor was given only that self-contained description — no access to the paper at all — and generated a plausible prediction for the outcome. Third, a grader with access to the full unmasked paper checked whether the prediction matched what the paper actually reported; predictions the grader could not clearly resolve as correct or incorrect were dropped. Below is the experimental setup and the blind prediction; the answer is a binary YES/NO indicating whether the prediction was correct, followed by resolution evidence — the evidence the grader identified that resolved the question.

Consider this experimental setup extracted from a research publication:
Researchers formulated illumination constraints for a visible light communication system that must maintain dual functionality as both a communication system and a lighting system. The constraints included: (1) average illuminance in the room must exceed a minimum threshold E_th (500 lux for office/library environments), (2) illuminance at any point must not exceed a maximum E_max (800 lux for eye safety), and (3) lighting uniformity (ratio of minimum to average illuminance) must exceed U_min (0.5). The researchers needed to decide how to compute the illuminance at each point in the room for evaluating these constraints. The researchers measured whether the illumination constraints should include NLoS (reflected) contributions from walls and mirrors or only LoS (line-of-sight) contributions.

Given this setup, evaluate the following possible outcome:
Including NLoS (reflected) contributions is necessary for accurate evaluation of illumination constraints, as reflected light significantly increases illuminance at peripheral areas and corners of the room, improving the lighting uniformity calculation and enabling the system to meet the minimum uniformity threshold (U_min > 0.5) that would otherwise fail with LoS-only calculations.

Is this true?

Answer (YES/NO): NO